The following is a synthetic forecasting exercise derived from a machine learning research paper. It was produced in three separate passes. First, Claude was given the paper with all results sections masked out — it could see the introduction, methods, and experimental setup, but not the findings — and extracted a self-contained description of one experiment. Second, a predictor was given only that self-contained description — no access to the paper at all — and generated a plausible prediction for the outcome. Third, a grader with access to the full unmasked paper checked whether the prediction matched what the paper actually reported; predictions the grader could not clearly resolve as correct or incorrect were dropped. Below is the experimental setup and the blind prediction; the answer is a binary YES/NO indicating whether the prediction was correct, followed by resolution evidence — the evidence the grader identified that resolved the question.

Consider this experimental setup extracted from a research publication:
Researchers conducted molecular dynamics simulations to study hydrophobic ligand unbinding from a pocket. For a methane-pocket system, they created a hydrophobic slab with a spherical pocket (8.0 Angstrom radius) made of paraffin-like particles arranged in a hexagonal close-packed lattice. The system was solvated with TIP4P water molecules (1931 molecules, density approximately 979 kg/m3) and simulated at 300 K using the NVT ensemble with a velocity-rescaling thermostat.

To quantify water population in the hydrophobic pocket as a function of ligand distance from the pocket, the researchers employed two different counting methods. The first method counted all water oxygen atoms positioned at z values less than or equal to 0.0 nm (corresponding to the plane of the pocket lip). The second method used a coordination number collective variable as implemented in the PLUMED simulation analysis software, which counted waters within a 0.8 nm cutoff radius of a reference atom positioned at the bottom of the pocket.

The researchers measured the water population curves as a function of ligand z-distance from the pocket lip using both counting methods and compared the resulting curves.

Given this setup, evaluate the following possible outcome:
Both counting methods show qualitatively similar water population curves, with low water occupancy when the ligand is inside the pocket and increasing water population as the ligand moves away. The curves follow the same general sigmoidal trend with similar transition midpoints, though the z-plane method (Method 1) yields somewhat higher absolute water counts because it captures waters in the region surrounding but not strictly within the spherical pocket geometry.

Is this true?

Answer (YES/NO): NO